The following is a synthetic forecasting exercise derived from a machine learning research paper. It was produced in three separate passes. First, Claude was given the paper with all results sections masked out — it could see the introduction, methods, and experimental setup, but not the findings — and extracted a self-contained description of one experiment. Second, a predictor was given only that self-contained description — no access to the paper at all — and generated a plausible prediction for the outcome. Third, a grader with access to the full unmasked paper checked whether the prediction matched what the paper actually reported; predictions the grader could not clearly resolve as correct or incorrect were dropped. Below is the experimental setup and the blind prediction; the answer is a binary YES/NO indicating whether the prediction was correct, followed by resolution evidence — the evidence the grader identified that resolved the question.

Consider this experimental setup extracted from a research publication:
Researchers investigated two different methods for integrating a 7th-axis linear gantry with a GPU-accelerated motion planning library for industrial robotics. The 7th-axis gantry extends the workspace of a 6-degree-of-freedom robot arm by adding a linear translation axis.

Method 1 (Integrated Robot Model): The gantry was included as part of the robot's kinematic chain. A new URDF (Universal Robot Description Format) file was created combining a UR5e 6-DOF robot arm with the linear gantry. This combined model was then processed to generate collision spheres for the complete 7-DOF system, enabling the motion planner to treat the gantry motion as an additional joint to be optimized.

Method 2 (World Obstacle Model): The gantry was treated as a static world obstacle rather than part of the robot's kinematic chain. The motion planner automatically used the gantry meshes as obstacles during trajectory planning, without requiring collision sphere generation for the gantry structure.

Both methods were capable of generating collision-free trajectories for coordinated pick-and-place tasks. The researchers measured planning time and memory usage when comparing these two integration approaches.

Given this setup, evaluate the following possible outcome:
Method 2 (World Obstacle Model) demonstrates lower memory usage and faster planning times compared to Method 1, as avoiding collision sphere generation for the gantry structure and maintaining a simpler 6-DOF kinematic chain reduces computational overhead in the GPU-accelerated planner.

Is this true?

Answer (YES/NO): NO